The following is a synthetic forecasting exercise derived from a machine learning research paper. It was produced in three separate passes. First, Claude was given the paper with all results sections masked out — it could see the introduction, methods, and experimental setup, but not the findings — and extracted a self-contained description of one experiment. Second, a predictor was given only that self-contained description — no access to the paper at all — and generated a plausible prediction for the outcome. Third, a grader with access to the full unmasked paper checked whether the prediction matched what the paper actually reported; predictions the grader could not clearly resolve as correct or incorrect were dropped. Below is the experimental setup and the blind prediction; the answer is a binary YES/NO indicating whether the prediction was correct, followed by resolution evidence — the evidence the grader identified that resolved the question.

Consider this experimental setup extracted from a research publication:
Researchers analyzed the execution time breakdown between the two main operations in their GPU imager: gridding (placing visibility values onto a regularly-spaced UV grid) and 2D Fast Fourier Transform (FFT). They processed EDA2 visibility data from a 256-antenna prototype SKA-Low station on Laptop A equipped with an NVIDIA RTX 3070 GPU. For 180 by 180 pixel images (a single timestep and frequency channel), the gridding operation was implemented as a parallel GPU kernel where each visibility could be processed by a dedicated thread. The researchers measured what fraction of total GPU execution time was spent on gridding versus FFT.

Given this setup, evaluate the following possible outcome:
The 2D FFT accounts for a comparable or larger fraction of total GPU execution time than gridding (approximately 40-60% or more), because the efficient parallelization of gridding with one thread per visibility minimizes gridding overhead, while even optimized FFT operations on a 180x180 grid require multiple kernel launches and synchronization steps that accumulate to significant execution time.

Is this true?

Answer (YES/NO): YES